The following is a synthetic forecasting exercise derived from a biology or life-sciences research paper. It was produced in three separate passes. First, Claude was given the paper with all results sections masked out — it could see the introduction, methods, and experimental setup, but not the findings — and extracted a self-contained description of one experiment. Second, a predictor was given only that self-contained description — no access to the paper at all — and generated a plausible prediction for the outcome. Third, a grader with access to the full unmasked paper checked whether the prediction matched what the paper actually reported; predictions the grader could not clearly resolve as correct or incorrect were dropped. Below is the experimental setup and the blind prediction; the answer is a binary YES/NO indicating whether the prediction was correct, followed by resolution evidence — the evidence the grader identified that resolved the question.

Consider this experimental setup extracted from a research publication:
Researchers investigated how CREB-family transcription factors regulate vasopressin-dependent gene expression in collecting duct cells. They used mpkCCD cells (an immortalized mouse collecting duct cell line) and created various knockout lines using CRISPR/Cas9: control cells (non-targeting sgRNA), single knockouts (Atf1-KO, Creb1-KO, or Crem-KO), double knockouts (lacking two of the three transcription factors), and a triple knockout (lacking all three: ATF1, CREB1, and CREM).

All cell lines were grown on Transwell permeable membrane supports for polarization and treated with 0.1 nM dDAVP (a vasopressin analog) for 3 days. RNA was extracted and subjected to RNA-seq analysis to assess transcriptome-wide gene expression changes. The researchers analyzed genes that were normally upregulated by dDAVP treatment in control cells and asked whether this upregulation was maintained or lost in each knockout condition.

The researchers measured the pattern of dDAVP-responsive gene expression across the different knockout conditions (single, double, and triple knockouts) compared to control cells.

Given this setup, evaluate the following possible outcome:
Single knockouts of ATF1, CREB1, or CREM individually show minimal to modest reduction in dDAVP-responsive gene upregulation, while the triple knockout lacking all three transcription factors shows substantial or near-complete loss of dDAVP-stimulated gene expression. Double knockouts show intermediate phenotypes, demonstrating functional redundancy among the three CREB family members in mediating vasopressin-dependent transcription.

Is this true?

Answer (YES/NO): NO